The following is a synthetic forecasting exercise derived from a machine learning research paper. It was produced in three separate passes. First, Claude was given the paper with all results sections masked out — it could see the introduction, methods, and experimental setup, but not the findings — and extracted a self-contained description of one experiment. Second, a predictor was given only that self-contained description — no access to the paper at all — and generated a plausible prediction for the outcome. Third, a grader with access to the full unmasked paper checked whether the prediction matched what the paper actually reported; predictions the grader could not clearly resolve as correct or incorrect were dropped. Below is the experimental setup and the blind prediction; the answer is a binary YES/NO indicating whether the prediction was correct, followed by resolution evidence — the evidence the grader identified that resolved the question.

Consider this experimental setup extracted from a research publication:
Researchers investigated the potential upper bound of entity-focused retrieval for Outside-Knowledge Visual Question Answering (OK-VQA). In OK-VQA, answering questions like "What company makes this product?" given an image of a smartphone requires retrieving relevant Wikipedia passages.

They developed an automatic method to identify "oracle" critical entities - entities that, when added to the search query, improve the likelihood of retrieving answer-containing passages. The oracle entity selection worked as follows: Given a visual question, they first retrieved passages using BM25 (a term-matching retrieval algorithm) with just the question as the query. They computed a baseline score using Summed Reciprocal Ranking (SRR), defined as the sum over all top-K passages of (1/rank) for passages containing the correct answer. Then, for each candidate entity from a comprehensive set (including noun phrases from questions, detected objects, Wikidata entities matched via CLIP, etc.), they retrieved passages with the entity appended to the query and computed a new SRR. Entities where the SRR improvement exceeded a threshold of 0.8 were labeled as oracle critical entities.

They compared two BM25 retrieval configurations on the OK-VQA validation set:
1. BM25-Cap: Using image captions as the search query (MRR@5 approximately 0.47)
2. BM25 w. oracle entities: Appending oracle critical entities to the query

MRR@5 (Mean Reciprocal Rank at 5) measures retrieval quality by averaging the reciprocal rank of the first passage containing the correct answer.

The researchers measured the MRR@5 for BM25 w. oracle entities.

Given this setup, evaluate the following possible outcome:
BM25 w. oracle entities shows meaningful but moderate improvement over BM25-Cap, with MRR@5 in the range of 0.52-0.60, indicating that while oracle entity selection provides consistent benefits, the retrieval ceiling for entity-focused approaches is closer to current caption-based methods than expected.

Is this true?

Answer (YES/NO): NO